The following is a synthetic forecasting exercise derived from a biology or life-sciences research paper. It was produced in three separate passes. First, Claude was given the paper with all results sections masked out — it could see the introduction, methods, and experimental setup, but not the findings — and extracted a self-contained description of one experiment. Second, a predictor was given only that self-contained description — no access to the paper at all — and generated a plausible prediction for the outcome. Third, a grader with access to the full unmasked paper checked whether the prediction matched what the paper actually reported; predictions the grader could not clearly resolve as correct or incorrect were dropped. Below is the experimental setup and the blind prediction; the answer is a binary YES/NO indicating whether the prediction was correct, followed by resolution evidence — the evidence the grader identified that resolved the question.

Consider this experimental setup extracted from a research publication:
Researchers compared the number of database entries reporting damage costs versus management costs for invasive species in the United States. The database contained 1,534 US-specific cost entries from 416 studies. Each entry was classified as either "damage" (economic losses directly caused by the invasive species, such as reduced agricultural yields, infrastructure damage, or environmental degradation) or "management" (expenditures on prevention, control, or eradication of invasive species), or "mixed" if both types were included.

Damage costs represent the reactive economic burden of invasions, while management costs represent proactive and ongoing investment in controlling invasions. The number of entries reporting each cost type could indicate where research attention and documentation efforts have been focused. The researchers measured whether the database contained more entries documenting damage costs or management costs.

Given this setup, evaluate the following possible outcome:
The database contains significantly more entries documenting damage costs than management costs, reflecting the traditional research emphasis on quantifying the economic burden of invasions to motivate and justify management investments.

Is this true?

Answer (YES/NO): NO